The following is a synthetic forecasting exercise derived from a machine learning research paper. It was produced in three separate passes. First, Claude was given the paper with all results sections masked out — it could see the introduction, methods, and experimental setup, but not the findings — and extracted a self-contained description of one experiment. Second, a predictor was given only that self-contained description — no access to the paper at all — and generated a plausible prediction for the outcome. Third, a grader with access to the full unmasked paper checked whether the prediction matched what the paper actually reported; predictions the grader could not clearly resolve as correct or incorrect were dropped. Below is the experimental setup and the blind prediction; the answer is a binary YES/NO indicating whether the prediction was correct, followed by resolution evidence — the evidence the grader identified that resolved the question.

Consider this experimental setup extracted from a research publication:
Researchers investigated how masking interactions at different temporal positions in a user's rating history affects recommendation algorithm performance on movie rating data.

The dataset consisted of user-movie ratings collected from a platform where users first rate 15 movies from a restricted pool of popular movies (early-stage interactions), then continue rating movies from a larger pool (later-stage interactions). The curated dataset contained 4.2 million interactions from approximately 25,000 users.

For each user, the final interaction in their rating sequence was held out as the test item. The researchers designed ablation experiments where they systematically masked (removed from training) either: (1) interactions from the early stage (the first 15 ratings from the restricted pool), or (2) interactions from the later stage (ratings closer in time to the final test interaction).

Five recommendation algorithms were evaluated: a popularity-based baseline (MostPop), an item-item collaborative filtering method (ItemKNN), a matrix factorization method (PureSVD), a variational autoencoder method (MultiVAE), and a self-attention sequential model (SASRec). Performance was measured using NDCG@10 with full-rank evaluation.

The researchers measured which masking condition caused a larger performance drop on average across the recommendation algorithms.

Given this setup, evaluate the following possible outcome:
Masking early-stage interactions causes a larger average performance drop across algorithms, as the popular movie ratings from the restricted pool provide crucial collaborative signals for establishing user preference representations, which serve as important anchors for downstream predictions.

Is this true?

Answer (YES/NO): NO